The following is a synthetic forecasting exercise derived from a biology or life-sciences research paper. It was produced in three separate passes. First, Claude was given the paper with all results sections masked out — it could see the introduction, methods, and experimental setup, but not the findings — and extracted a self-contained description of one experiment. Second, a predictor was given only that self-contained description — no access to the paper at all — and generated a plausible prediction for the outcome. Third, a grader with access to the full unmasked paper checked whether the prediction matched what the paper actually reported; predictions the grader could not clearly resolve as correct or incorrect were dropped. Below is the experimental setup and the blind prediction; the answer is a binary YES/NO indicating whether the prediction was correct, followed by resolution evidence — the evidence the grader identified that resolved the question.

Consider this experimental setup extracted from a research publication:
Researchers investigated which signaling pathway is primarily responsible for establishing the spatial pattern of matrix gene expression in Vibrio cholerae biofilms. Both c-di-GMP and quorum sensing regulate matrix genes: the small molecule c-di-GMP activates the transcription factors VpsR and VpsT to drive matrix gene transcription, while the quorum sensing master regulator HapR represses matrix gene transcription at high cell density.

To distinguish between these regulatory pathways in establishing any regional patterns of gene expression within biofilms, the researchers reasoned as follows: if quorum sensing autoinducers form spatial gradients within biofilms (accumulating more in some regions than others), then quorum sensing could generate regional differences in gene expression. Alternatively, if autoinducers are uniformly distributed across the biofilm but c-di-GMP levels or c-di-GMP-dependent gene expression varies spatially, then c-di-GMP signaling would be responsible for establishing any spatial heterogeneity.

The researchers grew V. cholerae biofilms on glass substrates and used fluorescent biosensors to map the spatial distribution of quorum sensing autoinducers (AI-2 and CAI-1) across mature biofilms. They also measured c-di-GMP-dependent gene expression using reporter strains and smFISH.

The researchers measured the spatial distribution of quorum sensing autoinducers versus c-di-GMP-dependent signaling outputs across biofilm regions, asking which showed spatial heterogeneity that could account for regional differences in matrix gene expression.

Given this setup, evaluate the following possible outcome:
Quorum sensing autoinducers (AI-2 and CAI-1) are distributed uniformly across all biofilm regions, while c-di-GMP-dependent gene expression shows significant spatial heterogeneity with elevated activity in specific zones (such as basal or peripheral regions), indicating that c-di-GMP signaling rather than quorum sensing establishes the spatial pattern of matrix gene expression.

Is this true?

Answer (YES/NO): YES